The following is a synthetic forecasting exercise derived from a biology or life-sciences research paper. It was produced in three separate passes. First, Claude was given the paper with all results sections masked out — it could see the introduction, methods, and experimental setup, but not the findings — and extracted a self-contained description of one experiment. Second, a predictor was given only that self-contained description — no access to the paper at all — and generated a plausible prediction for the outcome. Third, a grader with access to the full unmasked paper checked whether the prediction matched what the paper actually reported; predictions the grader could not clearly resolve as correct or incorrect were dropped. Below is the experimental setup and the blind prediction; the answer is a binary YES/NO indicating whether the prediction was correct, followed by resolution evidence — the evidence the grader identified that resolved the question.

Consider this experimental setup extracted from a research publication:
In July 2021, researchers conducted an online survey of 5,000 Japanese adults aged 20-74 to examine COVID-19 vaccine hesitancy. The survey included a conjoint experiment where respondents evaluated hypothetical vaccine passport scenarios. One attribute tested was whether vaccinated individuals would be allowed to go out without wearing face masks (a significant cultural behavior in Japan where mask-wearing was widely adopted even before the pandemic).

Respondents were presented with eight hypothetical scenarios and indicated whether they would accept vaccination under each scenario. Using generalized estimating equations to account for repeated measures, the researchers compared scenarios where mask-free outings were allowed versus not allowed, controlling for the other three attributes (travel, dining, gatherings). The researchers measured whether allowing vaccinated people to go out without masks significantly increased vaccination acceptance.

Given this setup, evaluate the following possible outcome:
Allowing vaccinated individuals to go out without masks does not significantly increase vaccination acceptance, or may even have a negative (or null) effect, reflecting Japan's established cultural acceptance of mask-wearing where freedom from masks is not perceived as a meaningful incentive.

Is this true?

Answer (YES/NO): NO